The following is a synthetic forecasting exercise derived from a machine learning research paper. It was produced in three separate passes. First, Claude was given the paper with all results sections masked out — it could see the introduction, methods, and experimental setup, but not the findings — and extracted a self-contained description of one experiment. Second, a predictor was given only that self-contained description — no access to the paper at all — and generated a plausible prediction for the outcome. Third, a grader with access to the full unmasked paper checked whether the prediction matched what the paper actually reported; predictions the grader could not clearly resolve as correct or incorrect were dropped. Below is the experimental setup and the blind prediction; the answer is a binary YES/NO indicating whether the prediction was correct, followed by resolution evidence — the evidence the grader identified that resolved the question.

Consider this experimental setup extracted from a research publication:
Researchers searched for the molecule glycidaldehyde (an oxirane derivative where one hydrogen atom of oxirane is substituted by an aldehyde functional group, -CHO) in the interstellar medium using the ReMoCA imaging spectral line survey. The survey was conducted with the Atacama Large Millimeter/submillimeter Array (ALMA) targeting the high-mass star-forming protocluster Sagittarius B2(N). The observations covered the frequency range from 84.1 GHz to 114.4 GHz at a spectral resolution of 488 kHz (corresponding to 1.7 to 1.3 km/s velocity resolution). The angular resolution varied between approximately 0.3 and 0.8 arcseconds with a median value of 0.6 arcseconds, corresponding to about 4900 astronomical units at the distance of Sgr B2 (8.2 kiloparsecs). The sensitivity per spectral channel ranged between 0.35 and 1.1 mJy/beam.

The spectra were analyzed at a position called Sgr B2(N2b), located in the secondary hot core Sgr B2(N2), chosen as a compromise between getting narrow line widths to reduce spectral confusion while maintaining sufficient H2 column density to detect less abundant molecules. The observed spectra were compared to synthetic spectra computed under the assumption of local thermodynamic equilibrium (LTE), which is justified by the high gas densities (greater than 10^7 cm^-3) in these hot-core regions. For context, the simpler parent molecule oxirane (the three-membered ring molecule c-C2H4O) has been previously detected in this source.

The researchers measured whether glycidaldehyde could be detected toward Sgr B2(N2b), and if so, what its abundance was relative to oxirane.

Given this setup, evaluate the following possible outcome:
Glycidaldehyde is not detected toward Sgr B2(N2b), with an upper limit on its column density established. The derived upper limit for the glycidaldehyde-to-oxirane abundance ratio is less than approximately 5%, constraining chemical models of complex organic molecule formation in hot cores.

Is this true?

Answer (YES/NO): NO